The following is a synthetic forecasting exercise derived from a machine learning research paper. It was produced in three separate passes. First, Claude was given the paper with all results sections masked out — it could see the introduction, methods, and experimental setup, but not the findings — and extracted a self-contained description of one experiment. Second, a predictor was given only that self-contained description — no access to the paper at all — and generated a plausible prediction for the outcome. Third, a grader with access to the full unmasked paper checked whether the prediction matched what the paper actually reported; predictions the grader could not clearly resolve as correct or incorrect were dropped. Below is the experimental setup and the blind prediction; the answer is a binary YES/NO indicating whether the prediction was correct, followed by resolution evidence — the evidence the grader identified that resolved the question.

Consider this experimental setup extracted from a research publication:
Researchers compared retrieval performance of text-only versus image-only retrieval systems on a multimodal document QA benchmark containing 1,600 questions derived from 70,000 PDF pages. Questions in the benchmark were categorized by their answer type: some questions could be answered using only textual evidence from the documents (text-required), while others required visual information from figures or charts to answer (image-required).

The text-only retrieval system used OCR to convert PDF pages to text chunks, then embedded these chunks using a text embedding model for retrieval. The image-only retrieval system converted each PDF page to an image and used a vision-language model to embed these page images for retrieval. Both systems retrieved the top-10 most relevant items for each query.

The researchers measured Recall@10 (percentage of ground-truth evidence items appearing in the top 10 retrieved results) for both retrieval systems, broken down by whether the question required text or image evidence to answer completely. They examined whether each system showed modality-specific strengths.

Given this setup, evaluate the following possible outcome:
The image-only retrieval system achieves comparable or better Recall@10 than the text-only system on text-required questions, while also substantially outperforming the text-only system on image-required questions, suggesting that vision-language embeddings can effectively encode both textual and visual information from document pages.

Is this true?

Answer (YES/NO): NO